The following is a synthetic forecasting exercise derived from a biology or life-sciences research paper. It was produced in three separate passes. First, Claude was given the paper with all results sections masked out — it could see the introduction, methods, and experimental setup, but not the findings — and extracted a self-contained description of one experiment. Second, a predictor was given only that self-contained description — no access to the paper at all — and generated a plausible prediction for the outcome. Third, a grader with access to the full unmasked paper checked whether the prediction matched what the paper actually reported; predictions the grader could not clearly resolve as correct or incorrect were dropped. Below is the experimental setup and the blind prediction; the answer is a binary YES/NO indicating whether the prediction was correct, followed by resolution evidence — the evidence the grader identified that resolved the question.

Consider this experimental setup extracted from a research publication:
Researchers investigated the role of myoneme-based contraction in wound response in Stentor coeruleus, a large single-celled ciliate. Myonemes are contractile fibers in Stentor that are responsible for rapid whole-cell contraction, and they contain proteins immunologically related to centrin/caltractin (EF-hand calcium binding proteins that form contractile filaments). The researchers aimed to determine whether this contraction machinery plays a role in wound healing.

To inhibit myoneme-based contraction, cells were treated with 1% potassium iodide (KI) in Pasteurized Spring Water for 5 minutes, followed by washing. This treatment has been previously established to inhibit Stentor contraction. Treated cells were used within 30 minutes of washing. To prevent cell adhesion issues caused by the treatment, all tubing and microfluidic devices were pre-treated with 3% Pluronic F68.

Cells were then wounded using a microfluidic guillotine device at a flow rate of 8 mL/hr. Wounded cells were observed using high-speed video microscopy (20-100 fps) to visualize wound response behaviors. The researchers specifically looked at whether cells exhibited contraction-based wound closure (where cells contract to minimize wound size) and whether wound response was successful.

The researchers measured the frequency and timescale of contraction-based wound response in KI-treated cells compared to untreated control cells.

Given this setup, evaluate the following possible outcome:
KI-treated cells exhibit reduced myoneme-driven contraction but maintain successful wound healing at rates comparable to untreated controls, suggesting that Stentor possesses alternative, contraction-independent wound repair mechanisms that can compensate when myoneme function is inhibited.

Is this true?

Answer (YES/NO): NO